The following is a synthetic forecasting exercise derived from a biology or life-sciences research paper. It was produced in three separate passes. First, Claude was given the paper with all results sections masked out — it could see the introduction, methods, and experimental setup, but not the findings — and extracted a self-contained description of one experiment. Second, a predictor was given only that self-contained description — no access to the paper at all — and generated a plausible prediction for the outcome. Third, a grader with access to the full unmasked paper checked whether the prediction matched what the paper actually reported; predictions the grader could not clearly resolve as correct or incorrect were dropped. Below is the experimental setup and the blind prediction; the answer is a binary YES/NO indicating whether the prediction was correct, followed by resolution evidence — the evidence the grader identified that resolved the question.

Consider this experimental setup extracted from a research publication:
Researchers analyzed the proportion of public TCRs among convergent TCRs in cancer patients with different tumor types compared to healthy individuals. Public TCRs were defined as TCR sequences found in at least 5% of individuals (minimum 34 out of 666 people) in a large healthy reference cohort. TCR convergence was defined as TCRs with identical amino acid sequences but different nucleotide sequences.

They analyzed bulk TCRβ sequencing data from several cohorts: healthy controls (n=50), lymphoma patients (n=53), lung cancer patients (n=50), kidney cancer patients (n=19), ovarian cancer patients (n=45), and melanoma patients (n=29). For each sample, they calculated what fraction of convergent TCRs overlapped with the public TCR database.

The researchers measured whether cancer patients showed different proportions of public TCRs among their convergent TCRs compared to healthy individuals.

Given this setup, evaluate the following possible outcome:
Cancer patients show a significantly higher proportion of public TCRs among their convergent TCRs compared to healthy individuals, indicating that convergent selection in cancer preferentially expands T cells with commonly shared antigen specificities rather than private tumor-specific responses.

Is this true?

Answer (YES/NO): NO